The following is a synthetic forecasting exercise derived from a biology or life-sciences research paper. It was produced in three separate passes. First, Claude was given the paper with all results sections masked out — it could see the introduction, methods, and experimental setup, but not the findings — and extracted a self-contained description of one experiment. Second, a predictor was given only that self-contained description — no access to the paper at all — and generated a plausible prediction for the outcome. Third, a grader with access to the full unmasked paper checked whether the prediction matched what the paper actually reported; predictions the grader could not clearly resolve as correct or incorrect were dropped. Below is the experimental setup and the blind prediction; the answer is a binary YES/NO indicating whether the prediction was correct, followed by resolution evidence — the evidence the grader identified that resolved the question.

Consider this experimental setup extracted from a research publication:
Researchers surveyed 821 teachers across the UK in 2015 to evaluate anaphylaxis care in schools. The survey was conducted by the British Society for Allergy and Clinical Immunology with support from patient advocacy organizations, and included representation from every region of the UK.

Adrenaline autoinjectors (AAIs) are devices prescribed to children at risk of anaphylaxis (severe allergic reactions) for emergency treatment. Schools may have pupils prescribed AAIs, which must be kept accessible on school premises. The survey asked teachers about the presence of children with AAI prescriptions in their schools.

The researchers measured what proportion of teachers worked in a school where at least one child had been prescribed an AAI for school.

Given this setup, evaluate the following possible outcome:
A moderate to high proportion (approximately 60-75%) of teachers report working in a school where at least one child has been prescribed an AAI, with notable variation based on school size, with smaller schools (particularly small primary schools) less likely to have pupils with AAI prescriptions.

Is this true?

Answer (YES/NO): NO